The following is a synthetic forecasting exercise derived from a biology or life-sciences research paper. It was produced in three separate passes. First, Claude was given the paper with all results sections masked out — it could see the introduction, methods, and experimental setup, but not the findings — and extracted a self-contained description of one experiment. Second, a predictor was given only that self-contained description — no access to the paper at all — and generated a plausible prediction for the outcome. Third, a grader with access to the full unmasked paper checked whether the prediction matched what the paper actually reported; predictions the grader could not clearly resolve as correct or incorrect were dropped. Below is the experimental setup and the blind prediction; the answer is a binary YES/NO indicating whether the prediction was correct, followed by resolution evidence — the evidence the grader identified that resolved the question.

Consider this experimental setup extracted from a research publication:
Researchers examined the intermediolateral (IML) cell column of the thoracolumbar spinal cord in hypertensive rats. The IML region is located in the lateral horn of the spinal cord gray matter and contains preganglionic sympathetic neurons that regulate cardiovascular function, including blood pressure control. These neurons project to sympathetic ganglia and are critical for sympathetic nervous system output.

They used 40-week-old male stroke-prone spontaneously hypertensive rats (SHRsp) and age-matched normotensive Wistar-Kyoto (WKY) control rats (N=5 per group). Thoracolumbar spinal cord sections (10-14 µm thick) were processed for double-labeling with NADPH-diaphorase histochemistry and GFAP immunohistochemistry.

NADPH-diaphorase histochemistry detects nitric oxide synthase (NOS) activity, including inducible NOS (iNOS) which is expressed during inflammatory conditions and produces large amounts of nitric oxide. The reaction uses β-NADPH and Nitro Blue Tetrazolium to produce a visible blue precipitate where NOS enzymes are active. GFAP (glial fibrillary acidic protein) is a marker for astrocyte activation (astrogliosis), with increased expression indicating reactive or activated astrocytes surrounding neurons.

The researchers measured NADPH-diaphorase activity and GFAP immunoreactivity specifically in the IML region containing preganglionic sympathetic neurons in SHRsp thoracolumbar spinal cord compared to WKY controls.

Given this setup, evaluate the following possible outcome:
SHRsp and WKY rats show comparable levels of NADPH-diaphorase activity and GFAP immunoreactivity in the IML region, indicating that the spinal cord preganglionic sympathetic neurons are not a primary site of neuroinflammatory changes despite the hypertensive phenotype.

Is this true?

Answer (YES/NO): NO